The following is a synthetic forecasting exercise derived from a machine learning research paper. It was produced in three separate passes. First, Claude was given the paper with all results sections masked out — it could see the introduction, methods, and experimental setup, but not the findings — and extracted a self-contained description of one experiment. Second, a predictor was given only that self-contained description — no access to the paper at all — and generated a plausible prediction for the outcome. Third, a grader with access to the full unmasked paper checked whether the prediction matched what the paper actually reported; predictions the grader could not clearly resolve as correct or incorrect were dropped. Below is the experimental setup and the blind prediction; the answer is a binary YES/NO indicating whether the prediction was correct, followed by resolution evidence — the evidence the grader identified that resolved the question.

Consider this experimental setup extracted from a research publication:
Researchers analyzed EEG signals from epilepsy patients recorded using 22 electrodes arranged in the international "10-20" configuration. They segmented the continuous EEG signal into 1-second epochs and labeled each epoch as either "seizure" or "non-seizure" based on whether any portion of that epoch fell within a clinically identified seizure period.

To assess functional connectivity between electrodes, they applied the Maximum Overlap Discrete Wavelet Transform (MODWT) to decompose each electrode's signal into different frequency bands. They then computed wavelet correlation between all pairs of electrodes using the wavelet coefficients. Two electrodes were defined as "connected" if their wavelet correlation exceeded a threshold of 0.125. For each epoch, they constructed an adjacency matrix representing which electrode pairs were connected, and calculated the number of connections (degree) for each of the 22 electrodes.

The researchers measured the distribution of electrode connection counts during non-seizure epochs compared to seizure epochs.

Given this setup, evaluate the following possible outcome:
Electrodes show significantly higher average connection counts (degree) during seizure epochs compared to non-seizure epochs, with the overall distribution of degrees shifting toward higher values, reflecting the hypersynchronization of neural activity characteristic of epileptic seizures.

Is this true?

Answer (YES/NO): NO